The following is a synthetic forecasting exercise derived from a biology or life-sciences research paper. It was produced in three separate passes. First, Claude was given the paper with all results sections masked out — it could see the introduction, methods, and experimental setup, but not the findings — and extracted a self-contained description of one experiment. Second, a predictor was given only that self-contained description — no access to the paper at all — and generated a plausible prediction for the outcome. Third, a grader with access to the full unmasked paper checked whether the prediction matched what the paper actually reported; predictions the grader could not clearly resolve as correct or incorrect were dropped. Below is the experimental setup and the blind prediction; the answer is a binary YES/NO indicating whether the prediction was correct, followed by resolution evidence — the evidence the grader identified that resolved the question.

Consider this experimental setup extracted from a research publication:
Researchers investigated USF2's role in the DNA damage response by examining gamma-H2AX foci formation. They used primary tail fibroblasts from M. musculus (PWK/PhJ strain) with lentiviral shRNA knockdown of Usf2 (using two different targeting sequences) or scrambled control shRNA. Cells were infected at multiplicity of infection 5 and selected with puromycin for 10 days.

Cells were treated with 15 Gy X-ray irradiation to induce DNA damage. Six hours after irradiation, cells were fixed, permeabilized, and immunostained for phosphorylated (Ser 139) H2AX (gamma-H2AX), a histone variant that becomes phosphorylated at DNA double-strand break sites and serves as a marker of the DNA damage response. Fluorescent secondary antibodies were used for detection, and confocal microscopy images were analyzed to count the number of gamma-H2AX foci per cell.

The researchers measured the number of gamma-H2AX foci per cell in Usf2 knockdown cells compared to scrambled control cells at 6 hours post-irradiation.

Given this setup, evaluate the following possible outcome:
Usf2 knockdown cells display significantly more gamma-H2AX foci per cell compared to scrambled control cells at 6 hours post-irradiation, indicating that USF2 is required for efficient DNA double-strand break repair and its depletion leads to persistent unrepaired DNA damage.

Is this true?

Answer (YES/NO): NO